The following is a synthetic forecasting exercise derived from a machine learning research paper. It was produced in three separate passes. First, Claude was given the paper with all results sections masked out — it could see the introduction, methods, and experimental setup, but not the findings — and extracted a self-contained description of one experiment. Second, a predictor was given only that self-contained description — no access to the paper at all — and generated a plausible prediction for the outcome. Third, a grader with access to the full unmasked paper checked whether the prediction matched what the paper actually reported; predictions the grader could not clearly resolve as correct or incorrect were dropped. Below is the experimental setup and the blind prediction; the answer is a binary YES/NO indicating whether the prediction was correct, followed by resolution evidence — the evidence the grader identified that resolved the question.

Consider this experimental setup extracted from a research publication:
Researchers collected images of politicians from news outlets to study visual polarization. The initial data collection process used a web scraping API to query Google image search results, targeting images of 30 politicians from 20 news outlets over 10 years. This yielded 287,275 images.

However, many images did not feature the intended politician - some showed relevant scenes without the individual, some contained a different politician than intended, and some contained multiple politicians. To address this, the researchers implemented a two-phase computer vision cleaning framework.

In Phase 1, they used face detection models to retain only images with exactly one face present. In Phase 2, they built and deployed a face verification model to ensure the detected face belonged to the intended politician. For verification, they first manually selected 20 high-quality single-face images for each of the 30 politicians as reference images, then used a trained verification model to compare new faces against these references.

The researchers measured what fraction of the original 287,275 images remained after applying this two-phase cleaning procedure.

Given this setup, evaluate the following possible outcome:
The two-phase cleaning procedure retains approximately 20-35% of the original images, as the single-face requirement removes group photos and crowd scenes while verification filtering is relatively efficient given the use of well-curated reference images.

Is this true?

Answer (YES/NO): YES